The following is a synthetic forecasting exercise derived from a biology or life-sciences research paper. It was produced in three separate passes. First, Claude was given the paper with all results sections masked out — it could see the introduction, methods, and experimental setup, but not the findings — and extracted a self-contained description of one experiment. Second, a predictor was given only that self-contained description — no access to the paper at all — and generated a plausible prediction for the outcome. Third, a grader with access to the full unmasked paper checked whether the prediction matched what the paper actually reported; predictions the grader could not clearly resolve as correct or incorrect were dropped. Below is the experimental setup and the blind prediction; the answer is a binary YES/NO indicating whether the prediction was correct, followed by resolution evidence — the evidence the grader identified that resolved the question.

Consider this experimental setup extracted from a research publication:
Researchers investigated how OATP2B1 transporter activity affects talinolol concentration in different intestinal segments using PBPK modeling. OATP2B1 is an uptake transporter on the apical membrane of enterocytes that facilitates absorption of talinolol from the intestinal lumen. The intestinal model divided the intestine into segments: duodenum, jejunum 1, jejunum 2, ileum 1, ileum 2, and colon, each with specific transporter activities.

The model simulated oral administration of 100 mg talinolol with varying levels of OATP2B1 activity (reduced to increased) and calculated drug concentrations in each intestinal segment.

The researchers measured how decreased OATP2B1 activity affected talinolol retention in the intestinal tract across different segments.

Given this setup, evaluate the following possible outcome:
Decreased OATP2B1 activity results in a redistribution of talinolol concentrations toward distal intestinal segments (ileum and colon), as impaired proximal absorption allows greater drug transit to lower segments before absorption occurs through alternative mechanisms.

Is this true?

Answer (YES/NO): YES